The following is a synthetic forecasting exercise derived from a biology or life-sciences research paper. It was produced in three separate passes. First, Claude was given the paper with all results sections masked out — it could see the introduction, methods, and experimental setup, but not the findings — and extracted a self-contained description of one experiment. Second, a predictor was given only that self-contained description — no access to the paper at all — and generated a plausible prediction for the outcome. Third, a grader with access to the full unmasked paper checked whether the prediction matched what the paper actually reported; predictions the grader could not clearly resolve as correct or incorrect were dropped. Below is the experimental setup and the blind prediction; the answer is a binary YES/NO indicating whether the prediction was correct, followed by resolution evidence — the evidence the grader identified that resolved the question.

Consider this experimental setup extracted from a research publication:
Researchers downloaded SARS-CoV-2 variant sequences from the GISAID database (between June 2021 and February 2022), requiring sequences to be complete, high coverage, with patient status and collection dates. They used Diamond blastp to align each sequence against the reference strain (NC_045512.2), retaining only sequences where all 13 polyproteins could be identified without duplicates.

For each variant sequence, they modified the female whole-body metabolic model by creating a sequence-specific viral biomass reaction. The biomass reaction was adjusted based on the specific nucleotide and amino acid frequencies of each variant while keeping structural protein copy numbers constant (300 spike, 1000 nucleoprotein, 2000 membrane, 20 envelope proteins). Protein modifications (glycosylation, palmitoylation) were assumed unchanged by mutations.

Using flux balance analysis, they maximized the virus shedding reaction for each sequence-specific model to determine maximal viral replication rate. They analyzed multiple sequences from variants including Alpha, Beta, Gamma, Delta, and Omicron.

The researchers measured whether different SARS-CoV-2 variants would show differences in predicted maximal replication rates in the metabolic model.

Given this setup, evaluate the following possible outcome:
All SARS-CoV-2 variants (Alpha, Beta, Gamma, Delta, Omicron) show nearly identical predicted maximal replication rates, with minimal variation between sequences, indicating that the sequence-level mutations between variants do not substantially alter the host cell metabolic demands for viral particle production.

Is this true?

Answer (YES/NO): NO